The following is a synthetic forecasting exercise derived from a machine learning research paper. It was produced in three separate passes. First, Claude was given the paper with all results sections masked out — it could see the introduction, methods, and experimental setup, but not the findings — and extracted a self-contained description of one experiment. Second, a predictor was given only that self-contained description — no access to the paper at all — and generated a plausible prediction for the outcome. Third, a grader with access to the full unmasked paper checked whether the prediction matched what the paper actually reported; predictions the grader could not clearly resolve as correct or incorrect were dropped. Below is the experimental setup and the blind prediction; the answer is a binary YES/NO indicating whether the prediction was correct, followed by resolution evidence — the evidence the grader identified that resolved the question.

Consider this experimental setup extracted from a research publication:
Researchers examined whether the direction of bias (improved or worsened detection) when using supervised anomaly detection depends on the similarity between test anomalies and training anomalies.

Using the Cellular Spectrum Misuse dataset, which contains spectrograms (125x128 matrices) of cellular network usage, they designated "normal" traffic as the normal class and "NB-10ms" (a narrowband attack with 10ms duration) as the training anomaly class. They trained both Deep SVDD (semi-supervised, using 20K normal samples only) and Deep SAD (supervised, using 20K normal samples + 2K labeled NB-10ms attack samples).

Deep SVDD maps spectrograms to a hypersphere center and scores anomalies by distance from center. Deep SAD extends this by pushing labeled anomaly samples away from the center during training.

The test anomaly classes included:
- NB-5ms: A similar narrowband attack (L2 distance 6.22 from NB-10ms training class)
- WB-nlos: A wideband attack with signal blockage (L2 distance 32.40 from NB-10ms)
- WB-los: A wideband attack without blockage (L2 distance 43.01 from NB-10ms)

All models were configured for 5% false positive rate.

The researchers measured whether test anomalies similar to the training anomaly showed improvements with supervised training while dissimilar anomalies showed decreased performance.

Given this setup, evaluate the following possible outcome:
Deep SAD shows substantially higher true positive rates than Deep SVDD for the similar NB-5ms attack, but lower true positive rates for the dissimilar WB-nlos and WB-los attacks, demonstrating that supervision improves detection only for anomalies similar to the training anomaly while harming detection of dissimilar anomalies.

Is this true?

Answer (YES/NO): YES